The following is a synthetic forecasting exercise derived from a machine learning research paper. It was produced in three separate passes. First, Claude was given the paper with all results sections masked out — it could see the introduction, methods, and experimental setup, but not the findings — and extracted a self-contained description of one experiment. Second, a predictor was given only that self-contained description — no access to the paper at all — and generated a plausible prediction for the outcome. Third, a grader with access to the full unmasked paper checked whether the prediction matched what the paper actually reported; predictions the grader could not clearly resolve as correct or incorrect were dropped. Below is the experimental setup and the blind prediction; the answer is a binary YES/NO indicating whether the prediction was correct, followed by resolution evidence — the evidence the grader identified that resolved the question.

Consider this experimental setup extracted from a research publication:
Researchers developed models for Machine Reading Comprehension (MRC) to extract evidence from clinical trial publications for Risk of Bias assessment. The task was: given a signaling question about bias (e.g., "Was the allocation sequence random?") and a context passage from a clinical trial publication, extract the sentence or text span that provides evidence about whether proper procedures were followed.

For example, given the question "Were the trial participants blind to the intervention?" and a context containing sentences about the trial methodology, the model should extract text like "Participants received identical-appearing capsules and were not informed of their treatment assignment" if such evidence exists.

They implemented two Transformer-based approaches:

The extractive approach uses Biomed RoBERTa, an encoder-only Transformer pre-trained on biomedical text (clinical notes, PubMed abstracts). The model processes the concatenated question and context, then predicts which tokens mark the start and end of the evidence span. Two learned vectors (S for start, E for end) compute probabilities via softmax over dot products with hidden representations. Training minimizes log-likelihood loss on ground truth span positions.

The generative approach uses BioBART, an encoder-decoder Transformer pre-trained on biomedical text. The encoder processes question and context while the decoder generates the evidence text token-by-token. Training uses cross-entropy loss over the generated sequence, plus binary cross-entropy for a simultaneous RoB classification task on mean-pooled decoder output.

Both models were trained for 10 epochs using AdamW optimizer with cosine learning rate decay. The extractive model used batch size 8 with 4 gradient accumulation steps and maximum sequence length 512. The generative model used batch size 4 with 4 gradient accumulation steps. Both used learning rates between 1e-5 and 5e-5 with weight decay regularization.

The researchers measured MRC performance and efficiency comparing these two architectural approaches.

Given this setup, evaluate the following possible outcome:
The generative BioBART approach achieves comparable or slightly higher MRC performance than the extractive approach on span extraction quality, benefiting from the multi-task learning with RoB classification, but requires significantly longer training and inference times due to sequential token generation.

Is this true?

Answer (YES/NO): NO